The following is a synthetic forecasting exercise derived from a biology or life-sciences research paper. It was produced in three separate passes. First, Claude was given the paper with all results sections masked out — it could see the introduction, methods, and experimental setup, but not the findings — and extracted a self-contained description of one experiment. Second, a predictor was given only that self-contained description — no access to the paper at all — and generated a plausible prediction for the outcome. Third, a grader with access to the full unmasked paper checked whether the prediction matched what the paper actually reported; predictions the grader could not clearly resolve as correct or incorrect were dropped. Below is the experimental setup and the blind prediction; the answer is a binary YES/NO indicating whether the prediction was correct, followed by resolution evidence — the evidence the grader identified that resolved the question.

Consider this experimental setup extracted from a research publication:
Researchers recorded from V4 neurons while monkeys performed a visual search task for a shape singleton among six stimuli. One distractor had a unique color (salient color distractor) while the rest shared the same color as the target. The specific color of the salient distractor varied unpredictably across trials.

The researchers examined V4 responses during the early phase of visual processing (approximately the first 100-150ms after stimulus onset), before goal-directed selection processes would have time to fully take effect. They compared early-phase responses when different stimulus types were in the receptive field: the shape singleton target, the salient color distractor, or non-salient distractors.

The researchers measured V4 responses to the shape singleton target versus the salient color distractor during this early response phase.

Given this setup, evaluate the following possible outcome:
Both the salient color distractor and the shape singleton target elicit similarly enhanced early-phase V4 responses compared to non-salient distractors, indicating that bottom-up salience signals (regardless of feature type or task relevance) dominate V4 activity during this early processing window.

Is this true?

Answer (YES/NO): YES